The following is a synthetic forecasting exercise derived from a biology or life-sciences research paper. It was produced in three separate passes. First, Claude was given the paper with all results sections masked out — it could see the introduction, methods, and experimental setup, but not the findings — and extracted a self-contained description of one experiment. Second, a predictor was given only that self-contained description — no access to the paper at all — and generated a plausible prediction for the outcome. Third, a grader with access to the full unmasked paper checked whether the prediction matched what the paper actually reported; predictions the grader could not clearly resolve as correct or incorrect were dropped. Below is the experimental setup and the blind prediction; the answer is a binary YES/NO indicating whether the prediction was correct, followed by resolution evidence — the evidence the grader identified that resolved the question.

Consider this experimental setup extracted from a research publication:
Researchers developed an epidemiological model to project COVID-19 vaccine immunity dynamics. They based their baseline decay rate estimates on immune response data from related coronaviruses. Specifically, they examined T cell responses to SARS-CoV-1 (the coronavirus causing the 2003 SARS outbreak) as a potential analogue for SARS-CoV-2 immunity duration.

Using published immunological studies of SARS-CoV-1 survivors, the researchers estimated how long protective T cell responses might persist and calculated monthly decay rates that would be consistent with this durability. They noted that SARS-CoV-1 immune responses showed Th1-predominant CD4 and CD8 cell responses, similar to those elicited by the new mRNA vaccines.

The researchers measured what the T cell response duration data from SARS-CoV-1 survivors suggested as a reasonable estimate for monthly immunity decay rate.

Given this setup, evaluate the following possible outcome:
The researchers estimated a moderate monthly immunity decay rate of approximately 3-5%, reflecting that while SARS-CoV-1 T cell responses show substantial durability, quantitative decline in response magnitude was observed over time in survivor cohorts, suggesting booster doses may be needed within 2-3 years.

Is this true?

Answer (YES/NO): NO